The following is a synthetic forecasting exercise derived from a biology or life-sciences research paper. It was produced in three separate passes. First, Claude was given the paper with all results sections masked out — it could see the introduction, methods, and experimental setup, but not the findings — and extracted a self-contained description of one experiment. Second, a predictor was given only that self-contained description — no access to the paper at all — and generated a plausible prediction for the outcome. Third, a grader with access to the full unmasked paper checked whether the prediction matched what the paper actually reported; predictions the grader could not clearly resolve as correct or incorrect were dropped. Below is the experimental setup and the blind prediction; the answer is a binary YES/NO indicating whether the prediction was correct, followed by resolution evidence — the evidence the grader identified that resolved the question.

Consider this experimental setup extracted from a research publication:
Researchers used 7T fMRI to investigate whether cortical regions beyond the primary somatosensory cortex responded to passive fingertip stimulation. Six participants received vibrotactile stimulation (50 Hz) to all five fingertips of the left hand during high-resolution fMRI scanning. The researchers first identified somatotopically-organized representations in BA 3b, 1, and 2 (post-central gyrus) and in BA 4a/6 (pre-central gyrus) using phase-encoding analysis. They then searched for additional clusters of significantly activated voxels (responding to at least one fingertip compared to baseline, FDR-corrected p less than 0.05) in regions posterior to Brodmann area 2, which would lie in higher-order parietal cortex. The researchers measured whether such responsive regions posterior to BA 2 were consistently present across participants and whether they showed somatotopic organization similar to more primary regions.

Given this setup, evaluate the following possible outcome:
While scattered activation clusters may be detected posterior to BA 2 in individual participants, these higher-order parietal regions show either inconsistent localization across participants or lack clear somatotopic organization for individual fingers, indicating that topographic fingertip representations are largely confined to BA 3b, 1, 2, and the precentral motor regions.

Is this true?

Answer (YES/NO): NO